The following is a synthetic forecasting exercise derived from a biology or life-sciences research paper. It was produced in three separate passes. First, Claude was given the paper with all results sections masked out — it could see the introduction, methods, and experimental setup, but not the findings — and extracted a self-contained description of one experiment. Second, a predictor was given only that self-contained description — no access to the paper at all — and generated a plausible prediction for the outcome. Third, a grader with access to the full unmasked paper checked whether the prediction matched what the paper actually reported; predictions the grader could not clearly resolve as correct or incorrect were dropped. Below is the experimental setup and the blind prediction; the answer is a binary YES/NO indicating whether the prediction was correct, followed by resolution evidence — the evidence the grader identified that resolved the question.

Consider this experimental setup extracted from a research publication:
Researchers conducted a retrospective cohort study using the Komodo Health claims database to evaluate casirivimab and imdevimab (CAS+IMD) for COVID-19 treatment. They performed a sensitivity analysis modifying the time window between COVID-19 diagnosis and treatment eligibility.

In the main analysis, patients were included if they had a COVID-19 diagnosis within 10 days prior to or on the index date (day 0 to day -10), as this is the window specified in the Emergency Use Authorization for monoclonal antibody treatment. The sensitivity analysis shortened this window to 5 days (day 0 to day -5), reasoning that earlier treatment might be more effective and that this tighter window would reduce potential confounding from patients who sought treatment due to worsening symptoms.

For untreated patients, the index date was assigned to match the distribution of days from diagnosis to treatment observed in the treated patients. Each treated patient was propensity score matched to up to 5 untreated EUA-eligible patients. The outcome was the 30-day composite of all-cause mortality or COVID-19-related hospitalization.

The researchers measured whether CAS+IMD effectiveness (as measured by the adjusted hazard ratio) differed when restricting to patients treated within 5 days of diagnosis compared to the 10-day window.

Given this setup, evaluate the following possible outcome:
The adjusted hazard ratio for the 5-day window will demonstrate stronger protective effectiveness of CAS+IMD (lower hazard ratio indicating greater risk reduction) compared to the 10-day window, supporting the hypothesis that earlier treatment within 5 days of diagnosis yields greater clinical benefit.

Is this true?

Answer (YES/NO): NO